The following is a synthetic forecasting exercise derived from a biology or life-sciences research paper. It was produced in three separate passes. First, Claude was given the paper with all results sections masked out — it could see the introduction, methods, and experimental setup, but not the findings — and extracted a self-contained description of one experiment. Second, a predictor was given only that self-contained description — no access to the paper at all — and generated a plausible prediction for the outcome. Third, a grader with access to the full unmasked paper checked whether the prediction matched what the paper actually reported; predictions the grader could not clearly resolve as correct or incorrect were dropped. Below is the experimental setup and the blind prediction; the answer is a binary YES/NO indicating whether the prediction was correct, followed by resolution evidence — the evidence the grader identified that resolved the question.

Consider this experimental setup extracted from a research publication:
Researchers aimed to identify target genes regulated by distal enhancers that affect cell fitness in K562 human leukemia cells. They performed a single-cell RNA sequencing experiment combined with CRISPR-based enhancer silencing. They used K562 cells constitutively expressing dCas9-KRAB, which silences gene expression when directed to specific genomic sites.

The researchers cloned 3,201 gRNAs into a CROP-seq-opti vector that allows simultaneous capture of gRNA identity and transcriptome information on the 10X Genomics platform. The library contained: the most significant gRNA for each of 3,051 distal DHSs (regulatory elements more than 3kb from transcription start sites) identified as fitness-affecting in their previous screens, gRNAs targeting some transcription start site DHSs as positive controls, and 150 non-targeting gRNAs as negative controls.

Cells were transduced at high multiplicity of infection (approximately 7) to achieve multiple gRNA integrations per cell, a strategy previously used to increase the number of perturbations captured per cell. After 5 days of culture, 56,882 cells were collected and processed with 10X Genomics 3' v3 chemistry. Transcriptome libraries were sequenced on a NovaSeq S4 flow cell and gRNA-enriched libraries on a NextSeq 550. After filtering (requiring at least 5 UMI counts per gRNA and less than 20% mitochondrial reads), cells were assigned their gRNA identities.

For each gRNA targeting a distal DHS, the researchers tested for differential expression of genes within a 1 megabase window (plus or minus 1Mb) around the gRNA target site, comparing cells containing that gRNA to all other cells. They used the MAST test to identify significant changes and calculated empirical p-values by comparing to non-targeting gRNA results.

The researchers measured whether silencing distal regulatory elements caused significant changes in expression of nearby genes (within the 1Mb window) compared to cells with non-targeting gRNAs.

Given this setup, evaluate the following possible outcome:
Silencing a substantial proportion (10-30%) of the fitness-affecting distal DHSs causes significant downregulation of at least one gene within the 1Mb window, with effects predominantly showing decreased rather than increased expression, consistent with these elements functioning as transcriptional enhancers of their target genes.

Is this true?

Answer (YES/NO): NO